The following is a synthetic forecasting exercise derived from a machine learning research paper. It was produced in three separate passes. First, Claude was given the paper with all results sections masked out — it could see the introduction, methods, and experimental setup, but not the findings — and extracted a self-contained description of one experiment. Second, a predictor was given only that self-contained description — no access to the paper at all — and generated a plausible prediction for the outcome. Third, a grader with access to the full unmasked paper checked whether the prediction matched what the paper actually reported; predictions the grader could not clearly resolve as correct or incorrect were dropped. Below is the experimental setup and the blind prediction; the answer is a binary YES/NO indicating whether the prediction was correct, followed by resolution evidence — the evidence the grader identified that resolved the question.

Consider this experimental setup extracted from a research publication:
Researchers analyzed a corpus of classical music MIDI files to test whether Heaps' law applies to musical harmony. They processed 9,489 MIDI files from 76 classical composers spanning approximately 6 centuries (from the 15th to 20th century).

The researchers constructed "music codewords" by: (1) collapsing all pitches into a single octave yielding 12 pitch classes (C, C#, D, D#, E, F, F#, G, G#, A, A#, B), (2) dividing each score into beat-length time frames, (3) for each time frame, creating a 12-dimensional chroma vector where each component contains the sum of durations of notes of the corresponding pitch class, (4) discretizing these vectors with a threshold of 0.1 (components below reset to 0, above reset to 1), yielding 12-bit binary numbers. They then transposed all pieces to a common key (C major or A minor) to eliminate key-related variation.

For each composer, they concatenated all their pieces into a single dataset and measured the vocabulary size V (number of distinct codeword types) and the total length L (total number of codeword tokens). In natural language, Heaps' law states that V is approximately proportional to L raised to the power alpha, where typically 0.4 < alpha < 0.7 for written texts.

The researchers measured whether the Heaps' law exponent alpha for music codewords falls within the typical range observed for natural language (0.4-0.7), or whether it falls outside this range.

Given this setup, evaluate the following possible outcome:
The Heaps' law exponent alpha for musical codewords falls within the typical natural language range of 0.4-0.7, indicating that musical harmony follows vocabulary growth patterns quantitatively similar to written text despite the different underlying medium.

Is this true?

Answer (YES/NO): NO